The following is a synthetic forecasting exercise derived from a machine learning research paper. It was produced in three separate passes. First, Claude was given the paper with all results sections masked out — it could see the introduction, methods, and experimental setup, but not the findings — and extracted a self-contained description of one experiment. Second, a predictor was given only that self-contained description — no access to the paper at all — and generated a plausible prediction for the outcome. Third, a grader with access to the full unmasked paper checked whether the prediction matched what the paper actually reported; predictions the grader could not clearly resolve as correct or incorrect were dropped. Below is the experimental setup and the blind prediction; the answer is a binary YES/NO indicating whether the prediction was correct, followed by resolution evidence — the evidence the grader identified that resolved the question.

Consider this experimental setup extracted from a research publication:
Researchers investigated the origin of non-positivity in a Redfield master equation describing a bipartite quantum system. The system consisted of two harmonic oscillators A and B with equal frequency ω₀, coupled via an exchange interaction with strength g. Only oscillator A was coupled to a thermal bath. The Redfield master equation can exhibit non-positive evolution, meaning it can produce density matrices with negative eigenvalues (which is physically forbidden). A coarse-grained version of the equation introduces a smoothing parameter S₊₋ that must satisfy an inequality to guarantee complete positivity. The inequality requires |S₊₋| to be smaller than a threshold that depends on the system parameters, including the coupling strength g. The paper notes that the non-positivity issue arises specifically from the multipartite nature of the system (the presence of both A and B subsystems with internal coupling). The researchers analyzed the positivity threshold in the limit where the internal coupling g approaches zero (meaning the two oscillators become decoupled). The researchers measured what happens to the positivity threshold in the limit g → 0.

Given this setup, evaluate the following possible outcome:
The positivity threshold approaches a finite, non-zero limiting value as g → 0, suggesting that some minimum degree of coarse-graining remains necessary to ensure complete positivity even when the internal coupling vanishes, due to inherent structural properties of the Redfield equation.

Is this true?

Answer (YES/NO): NO